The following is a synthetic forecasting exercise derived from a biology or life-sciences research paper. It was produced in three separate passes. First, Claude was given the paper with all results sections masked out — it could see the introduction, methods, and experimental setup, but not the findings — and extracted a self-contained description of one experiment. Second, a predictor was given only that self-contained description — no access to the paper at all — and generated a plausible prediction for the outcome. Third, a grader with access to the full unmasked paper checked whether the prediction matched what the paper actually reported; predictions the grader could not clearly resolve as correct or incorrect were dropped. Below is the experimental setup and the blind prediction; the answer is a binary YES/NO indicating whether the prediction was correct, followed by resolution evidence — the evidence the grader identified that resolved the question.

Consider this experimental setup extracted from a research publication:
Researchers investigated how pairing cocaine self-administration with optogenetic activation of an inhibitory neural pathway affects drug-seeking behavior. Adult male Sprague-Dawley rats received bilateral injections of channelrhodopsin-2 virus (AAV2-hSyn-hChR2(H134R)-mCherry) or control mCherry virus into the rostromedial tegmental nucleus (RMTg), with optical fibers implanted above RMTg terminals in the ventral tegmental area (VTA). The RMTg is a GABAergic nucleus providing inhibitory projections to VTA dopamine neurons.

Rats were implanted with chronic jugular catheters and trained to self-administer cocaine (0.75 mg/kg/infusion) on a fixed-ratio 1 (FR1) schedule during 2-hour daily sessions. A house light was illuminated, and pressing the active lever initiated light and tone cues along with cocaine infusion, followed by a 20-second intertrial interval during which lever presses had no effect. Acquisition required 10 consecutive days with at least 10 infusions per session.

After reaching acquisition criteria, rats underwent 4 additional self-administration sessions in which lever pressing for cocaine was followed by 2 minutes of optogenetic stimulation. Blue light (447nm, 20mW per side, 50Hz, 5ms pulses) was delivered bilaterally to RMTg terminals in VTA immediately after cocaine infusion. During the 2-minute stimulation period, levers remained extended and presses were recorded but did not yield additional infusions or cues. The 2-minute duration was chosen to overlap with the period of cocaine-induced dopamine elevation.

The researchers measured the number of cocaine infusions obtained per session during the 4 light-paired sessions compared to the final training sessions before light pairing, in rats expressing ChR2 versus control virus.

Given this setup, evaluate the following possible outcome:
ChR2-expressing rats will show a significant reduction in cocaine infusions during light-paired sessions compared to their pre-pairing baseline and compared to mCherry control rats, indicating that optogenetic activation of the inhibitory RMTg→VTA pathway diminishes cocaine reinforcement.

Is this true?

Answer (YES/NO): NO